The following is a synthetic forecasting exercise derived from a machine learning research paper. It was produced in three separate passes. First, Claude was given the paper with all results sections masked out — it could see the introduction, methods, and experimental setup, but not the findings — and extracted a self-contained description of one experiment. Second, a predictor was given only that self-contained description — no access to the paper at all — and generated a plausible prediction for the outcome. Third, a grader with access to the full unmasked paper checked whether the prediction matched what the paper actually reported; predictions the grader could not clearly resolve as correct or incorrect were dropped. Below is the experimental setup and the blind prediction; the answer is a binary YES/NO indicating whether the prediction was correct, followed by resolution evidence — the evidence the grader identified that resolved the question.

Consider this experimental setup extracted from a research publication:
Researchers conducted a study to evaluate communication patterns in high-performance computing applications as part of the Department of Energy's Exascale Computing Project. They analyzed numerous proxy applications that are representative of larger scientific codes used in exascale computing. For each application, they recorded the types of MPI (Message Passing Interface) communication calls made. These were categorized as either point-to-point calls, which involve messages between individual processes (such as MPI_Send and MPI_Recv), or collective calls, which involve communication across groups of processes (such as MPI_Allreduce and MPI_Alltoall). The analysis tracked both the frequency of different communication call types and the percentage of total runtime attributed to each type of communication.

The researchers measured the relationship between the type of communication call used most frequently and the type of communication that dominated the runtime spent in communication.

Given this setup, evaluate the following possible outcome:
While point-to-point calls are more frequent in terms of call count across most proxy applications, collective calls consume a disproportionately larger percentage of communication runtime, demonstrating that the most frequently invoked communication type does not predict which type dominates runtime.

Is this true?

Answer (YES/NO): YES